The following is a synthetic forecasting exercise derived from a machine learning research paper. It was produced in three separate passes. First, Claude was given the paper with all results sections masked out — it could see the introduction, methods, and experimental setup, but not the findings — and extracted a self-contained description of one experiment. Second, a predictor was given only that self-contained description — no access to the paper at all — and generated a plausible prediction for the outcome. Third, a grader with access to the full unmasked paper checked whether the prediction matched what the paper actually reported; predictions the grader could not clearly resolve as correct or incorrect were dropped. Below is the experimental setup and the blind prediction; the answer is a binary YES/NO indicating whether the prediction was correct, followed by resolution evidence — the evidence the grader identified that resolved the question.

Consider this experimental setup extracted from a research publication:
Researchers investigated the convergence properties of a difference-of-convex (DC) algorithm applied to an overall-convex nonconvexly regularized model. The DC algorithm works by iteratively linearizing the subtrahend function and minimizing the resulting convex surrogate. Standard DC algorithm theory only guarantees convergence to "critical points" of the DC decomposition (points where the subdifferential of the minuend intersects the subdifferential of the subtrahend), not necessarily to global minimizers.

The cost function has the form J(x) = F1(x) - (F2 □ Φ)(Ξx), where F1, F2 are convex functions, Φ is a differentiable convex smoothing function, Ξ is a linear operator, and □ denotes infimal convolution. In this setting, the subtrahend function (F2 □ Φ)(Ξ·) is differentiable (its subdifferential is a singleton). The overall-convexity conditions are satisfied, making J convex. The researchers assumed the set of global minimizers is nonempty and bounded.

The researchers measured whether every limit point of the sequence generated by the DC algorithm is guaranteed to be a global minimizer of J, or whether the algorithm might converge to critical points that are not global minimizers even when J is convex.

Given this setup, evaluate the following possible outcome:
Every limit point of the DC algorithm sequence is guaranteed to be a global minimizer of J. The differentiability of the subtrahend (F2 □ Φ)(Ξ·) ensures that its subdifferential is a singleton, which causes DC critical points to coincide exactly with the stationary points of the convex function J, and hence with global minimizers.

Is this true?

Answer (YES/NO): YES